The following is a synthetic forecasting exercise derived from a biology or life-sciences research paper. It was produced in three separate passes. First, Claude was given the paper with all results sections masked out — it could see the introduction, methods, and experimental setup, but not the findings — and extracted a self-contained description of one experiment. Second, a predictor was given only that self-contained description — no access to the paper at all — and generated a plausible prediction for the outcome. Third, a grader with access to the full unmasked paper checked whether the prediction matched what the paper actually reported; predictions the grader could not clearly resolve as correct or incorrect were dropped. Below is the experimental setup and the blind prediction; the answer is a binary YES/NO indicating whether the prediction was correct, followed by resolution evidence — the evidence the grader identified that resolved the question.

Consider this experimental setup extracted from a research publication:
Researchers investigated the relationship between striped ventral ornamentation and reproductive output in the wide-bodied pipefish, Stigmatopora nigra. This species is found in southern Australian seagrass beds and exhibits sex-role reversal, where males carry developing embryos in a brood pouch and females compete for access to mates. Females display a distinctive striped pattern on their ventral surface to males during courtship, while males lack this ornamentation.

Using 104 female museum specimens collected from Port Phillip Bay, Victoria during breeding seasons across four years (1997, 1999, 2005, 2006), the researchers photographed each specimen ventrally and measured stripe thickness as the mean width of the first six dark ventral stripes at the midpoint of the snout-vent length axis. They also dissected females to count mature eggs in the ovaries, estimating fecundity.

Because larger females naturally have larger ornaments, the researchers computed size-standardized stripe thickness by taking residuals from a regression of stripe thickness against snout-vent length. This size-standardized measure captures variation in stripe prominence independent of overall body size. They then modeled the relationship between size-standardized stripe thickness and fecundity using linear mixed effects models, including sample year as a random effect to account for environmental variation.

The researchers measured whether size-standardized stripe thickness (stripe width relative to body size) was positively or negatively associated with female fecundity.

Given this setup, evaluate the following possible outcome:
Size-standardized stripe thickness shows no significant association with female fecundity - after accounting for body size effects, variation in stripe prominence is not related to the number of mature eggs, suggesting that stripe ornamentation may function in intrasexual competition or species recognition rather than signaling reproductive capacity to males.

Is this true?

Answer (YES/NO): YES